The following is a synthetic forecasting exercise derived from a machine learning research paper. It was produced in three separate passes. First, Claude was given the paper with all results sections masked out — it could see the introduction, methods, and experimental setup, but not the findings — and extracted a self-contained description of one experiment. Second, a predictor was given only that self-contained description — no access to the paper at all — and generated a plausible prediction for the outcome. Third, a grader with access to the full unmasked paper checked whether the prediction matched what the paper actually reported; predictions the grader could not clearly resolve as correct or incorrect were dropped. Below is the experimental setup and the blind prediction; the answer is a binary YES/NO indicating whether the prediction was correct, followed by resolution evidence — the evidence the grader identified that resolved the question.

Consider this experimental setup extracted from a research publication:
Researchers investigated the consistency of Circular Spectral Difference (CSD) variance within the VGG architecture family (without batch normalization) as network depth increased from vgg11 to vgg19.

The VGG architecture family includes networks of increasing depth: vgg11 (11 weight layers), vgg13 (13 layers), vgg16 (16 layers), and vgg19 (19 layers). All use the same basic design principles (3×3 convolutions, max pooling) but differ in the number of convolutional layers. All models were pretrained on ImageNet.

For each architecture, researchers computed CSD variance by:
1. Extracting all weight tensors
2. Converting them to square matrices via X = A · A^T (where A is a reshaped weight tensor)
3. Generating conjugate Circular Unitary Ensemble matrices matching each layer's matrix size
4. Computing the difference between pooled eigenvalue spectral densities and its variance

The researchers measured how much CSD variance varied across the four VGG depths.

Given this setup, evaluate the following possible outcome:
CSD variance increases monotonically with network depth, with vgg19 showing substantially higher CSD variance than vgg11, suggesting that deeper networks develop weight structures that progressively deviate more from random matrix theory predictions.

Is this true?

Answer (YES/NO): NO